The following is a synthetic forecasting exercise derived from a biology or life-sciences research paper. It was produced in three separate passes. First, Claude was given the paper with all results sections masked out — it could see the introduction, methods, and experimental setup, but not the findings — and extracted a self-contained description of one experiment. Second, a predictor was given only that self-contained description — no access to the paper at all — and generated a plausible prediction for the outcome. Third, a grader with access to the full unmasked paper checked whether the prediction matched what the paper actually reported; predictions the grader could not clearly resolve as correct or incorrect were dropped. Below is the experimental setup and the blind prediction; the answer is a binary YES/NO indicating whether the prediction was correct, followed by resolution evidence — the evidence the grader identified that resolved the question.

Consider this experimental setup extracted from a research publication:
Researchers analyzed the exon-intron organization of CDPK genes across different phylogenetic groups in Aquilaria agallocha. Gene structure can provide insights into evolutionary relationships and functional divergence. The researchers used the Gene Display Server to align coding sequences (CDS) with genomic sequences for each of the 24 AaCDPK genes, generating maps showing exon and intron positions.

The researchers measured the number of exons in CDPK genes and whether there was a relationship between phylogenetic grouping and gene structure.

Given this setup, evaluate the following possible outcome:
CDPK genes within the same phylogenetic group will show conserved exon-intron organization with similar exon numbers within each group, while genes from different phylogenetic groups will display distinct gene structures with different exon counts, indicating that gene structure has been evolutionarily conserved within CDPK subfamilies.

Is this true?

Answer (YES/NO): YES